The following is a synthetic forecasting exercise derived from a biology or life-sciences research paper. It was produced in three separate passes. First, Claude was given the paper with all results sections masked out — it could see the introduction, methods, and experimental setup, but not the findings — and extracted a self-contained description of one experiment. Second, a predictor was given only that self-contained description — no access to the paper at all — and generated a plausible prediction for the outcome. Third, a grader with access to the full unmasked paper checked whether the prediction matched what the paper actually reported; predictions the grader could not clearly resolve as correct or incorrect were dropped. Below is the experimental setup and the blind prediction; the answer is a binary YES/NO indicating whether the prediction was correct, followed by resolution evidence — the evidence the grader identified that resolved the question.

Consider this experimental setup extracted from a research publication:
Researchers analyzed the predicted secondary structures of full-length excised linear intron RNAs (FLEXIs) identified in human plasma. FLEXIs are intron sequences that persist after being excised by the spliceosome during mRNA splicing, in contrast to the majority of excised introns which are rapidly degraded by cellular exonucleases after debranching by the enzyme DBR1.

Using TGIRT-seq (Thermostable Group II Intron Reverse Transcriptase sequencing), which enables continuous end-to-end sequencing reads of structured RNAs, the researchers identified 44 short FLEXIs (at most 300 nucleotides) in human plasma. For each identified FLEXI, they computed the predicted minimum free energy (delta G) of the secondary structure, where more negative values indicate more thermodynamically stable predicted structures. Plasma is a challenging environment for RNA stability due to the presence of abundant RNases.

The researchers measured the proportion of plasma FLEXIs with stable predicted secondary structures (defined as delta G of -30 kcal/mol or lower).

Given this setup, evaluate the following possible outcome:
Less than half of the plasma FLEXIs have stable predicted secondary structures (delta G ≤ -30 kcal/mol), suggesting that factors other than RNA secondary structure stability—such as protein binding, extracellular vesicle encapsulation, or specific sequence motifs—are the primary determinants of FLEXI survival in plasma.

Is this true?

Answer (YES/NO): NO